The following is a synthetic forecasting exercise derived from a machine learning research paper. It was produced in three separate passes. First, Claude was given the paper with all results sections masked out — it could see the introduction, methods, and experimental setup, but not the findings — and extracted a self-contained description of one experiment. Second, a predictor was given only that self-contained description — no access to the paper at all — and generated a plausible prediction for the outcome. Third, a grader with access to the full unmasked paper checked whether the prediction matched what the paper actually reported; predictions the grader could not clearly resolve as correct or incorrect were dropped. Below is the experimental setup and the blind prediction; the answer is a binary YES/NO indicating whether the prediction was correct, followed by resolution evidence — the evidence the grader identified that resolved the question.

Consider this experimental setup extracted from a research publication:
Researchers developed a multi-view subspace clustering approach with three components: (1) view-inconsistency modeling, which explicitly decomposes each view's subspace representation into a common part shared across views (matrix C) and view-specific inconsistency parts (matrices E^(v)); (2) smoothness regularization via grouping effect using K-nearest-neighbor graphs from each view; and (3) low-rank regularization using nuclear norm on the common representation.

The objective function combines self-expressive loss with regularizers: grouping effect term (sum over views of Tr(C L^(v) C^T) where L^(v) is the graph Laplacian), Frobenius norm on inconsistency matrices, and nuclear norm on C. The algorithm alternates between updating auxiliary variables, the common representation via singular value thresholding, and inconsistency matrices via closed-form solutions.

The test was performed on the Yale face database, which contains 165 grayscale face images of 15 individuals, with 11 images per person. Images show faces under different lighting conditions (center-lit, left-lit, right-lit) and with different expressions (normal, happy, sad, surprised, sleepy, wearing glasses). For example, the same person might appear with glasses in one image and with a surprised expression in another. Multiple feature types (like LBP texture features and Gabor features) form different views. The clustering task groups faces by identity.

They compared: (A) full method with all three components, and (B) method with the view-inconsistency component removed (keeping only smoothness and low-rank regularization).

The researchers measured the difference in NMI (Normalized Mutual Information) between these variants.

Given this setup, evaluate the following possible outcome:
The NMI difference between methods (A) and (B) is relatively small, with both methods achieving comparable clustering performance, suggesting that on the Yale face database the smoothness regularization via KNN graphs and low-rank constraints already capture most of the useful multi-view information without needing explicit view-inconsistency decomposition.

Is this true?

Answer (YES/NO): YES